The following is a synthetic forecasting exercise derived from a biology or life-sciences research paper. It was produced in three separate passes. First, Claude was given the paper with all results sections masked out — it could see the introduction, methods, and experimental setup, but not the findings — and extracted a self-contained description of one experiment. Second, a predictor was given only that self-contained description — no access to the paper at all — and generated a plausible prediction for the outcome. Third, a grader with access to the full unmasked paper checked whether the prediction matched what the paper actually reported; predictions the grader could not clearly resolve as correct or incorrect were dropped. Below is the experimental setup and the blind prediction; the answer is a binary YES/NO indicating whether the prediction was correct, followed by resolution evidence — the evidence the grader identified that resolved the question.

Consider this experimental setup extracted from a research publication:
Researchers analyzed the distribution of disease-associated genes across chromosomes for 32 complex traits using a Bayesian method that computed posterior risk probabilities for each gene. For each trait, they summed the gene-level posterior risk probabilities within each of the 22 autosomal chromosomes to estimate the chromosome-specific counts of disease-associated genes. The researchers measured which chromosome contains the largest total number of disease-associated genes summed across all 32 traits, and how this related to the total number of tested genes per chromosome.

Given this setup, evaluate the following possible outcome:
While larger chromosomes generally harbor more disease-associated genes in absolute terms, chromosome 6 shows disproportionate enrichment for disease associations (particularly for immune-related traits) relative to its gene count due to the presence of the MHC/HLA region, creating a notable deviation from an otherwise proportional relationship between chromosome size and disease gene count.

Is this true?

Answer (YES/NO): NO